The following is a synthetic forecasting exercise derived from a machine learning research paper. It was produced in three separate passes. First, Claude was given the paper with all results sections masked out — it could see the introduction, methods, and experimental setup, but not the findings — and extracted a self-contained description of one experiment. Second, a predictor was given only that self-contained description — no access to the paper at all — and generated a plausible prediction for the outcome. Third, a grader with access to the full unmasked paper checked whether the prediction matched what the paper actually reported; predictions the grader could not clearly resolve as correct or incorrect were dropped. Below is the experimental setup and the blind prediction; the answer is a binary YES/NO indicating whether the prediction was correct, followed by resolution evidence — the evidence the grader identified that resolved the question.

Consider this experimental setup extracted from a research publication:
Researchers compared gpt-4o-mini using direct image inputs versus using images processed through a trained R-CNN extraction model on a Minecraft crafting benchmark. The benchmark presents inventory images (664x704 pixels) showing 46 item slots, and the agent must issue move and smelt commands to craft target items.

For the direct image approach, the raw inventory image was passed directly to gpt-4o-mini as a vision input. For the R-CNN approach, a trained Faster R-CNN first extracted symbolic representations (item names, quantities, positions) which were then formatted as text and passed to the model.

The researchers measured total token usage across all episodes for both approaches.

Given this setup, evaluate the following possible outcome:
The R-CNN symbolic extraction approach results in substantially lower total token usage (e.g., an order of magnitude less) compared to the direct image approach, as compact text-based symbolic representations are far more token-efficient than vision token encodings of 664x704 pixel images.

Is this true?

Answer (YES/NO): YES